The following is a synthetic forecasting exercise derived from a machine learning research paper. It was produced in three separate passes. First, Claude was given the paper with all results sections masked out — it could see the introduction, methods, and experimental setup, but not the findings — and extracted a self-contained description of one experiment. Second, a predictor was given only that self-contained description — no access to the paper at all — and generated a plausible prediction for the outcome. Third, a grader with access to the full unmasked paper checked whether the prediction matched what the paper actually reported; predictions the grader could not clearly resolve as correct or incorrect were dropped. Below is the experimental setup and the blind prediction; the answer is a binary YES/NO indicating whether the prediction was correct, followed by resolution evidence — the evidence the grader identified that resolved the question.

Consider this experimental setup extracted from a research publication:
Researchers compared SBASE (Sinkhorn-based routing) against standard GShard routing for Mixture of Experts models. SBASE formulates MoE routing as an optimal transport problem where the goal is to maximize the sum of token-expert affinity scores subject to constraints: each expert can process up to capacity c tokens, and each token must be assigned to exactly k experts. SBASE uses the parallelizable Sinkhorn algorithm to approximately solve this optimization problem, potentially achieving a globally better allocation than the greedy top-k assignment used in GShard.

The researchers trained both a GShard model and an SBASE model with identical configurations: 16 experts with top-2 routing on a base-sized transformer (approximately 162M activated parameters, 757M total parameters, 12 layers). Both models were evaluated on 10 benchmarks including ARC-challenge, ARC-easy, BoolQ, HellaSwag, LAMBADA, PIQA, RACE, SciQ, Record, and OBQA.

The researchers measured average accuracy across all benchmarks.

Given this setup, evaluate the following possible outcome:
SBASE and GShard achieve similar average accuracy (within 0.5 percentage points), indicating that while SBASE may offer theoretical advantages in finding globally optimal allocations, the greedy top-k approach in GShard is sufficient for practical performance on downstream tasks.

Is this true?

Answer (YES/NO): NO